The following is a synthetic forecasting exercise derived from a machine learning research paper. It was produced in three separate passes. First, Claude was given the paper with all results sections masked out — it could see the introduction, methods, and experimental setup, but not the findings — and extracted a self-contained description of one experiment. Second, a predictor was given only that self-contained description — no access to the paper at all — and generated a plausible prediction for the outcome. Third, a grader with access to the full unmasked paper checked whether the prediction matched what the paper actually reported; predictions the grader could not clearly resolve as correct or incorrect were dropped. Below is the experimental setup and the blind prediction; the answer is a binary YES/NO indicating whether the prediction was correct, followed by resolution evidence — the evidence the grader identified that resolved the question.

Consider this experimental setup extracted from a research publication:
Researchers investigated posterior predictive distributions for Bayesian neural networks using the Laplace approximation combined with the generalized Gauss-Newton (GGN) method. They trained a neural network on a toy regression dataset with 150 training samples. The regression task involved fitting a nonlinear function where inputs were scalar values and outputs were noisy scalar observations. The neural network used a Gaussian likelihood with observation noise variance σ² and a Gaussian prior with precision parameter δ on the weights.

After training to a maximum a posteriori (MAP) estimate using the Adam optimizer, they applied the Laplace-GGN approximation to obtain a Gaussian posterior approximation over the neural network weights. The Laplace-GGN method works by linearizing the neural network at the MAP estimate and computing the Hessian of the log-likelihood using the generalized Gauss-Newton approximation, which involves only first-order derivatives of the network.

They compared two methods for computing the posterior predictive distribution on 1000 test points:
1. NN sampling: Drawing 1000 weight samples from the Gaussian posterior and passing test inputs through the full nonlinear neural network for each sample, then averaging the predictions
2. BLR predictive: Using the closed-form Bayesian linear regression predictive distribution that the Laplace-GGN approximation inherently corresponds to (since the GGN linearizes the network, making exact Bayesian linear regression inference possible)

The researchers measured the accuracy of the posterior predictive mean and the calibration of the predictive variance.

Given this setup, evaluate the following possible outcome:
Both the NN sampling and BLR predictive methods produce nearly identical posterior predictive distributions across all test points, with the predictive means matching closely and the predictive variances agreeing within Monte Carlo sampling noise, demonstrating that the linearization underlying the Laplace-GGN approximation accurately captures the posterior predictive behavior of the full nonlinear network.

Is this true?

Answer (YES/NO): NO